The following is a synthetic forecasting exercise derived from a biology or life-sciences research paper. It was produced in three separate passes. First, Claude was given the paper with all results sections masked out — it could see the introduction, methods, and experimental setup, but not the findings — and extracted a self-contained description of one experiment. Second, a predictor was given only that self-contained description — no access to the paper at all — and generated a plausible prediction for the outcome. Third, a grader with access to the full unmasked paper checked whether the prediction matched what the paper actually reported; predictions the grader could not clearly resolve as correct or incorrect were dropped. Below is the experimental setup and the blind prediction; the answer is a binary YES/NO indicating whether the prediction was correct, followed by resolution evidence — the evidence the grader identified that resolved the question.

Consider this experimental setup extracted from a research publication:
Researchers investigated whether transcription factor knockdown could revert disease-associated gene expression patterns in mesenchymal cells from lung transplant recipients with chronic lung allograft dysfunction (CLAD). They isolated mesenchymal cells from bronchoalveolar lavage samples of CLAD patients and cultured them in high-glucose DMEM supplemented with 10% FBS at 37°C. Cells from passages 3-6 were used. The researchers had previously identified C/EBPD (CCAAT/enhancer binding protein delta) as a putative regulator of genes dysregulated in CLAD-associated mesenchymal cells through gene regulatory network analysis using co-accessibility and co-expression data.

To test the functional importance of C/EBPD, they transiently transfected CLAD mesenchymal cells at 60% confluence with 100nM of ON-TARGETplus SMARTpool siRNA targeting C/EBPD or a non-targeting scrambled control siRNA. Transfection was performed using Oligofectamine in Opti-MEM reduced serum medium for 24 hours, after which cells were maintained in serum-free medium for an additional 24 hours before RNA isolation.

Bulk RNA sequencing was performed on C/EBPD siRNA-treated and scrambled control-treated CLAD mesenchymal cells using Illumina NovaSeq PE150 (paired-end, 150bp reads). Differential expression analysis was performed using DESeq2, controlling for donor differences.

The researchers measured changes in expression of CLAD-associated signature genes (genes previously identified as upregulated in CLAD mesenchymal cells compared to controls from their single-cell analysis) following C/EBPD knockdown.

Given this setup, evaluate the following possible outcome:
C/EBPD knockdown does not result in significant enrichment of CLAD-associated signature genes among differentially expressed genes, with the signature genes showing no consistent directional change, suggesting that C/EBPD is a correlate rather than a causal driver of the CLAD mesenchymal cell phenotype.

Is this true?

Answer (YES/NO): NO